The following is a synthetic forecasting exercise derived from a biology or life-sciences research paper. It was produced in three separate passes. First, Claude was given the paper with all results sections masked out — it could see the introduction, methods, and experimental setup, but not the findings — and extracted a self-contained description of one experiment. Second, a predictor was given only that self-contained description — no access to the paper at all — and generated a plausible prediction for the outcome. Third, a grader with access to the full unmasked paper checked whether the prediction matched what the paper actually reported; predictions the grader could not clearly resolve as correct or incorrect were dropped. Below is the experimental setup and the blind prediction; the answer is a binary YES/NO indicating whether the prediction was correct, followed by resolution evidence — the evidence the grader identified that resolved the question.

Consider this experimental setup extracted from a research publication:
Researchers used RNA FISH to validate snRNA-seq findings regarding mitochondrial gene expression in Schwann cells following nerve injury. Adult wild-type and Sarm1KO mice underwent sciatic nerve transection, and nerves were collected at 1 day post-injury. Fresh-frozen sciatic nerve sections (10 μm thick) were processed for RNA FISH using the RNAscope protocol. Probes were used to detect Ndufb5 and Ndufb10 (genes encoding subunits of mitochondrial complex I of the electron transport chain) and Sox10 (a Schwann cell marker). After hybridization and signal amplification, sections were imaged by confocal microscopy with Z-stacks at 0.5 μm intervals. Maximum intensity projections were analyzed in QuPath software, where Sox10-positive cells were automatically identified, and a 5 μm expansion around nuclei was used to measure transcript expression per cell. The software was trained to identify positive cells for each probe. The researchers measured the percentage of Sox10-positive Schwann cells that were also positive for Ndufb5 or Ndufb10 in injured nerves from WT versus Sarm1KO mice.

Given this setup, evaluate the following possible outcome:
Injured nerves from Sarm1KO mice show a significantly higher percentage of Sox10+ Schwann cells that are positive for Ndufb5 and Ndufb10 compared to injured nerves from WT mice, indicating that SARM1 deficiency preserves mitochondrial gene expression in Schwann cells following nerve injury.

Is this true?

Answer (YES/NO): NO